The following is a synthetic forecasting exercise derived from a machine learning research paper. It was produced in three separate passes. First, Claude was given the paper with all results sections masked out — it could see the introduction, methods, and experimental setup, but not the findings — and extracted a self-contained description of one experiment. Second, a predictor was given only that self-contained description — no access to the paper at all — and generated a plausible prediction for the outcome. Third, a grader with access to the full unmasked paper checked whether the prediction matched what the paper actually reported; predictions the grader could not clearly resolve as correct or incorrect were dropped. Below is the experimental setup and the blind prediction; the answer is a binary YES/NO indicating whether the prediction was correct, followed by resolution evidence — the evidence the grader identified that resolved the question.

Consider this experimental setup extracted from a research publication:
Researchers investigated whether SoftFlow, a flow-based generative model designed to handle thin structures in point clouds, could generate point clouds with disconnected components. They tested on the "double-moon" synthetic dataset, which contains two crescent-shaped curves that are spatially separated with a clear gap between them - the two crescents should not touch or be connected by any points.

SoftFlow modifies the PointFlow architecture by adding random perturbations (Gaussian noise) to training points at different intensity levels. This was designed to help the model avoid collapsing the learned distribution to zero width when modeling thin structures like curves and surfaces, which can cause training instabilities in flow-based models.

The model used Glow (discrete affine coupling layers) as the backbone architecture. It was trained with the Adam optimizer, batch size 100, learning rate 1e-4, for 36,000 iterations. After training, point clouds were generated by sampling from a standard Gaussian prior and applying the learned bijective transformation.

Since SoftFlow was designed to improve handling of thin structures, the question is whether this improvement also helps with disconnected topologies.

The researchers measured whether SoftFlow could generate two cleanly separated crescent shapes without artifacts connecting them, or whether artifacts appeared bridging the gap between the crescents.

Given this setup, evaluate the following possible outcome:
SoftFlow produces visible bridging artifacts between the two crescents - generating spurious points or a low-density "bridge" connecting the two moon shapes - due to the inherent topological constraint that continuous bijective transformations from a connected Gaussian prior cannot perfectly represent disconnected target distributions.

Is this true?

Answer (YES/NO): YES